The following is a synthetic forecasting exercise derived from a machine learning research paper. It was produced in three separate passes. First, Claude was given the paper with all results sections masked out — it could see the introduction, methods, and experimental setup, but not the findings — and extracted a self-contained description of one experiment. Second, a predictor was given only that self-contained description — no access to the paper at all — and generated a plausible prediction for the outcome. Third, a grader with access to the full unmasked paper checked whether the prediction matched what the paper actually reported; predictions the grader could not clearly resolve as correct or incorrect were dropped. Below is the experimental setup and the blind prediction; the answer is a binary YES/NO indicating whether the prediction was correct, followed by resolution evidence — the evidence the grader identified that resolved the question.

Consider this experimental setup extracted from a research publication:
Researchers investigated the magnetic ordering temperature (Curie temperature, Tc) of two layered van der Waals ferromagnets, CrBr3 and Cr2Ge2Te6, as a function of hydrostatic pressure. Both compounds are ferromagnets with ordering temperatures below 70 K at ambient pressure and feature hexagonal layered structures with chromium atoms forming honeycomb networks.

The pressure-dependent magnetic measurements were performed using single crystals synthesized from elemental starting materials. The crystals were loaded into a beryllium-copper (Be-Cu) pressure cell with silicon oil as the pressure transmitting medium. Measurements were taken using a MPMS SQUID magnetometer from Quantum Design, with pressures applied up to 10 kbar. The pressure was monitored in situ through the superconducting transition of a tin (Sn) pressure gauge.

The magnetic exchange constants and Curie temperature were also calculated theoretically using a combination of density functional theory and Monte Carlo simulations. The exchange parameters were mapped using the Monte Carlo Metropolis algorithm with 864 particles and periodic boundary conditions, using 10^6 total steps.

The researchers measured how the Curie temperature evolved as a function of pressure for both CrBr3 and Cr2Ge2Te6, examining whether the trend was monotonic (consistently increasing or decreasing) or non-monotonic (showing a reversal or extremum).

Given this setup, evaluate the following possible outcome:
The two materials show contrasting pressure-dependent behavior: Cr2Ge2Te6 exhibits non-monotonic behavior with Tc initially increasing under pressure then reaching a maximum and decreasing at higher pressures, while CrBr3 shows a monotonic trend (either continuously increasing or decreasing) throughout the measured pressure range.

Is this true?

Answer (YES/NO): NO